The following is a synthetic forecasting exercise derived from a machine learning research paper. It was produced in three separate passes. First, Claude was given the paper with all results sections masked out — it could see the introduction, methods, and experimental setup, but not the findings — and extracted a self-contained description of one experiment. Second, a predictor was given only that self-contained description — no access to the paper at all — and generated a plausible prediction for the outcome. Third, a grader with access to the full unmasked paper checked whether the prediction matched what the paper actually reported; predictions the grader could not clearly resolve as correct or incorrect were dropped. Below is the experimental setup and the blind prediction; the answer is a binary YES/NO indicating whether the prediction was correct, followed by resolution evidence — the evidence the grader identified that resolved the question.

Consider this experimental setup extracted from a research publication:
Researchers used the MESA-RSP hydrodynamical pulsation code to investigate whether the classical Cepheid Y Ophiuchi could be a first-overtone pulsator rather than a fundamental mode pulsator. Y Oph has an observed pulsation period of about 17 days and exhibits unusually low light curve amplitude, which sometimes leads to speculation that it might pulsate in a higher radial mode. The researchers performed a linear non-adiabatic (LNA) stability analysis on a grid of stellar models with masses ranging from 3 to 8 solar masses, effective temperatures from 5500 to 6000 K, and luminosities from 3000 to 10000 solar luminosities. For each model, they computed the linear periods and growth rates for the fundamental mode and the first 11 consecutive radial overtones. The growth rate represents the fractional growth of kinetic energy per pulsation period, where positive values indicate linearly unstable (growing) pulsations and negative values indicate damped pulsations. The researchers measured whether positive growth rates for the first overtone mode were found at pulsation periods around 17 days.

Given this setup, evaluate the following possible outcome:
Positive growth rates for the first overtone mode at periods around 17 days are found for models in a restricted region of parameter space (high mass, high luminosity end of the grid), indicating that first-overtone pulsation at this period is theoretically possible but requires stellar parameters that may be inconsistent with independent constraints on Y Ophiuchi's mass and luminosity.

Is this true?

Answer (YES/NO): NO